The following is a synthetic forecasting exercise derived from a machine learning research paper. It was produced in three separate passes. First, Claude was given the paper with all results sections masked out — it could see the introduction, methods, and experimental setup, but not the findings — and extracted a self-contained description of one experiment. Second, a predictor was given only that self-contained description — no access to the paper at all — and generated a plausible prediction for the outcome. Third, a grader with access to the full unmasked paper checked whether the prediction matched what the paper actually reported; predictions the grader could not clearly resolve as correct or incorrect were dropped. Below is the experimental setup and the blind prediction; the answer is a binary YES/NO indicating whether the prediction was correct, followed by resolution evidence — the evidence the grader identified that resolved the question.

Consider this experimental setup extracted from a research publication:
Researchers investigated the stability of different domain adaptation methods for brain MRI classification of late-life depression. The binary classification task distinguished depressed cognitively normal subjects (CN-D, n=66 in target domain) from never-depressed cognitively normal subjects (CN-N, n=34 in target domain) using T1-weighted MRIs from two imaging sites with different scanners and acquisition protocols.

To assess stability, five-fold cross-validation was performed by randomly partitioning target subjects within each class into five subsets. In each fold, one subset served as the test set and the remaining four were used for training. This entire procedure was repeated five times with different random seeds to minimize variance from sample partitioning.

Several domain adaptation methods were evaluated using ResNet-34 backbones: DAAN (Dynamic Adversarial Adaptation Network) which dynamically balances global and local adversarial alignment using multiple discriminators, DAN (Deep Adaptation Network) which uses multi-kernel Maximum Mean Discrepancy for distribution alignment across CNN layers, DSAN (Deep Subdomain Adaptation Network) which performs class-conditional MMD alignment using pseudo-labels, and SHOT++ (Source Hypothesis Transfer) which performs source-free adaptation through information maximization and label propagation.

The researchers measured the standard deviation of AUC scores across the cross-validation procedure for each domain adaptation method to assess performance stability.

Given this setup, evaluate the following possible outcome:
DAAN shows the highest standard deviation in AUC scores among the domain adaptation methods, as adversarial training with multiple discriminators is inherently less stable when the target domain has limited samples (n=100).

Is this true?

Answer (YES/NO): YES